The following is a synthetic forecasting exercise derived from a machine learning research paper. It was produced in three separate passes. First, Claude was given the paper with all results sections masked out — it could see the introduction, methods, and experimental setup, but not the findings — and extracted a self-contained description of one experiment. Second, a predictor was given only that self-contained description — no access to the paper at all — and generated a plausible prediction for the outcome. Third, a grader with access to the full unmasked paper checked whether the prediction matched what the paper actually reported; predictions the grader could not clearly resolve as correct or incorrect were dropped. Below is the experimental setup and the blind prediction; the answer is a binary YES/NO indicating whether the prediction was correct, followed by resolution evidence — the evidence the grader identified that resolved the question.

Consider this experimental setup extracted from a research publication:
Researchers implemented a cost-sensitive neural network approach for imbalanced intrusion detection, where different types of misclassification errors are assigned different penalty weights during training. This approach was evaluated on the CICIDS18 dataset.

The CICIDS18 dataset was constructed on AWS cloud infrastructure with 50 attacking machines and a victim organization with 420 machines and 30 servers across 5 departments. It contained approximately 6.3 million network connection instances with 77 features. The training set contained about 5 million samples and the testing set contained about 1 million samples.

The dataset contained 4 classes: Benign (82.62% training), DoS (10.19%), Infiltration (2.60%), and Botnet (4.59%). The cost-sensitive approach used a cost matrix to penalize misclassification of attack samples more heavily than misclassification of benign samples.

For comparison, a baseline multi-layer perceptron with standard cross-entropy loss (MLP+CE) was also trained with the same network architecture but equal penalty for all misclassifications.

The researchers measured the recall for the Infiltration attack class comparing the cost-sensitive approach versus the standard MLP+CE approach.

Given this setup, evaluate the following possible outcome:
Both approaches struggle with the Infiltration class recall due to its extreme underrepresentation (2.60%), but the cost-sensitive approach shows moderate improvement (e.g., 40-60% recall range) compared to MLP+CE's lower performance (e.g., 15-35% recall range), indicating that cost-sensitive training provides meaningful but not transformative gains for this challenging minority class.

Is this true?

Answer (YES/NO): NO